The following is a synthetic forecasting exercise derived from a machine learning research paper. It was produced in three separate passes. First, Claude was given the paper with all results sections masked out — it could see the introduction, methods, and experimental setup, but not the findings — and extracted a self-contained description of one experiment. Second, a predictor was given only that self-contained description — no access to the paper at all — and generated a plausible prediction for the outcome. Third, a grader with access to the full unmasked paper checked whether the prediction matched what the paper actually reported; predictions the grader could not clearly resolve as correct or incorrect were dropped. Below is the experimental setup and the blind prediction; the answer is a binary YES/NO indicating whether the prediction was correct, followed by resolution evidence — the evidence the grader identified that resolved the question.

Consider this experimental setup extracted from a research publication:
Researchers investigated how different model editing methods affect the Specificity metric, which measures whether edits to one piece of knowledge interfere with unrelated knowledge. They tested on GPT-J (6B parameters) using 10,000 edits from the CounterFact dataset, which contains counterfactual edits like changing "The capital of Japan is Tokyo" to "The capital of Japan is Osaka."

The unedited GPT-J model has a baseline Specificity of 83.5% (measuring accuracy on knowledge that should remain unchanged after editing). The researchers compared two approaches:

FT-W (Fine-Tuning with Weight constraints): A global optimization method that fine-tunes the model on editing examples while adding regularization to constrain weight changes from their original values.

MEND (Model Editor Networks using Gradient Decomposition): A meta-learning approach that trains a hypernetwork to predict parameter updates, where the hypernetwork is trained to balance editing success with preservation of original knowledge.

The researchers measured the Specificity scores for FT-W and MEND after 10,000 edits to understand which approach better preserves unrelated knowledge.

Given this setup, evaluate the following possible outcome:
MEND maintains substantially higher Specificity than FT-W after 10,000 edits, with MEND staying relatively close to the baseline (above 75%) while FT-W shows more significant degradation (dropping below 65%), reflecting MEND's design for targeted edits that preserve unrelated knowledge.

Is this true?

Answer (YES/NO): YES